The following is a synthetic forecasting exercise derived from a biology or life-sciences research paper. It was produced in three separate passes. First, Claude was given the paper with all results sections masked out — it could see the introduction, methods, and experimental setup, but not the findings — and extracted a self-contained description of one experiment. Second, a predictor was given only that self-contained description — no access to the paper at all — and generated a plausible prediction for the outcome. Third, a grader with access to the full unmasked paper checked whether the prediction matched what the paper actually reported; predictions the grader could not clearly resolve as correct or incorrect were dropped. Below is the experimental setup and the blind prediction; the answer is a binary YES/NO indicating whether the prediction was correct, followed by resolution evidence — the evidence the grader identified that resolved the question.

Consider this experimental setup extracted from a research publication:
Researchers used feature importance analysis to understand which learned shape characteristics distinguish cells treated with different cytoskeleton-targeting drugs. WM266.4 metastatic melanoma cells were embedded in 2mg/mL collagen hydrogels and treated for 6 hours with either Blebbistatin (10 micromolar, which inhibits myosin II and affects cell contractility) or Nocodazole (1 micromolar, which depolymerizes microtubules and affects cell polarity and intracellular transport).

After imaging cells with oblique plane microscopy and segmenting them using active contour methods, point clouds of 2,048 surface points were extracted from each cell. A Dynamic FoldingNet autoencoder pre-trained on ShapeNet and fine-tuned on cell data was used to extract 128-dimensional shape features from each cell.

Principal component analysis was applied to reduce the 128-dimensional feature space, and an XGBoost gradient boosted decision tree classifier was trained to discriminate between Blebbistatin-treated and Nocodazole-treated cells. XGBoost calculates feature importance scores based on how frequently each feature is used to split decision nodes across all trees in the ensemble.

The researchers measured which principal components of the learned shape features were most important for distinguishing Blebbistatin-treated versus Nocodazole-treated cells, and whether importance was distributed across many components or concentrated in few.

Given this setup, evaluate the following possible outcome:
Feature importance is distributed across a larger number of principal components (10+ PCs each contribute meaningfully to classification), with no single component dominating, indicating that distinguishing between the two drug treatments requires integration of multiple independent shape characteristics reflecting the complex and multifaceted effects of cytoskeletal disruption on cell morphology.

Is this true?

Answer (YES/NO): NO